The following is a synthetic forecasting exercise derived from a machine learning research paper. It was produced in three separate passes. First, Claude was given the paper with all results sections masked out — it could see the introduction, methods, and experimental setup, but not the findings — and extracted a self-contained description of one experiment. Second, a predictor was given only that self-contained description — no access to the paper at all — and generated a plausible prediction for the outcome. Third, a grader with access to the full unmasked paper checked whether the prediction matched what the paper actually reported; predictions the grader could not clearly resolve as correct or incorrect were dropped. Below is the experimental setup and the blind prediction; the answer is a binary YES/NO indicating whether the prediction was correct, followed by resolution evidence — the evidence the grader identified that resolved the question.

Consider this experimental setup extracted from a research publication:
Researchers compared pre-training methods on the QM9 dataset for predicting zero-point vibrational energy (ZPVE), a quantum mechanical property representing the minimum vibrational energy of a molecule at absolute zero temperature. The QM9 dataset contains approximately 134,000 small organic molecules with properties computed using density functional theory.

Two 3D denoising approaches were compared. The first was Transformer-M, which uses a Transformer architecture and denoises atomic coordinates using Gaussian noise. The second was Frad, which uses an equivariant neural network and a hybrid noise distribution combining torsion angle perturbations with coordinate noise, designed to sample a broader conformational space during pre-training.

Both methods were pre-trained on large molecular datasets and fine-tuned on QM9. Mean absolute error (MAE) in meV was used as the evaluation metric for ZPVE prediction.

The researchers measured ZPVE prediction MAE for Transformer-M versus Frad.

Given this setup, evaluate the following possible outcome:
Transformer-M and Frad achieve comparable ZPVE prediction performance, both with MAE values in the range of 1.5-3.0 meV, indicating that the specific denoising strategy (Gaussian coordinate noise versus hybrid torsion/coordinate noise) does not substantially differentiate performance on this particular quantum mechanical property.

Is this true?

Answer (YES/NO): NO